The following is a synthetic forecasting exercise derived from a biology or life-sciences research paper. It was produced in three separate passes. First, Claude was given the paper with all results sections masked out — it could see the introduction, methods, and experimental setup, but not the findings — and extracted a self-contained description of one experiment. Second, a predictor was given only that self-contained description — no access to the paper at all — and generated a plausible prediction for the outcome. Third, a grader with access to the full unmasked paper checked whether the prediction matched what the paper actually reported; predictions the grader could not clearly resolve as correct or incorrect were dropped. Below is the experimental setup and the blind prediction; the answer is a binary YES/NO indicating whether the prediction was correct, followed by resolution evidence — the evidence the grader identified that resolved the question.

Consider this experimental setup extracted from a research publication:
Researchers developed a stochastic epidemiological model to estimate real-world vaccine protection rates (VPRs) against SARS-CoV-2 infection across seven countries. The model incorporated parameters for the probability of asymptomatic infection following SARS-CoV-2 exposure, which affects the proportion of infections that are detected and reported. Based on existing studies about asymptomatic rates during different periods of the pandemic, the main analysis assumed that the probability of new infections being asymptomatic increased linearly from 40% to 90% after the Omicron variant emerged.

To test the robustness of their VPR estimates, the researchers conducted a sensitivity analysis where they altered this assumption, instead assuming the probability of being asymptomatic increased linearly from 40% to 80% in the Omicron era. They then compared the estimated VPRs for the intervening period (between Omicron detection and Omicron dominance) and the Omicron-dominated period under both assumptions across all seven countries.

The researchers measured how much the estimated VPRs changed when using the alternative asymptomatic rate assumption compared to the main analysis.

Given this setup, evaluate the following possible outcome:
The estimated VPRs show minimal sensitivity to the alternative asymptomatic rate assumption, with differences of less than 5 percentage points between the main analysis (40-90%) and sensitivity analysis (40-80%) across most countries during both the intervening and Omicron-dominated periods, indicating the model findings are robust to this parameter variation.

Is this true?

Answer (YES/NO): YES